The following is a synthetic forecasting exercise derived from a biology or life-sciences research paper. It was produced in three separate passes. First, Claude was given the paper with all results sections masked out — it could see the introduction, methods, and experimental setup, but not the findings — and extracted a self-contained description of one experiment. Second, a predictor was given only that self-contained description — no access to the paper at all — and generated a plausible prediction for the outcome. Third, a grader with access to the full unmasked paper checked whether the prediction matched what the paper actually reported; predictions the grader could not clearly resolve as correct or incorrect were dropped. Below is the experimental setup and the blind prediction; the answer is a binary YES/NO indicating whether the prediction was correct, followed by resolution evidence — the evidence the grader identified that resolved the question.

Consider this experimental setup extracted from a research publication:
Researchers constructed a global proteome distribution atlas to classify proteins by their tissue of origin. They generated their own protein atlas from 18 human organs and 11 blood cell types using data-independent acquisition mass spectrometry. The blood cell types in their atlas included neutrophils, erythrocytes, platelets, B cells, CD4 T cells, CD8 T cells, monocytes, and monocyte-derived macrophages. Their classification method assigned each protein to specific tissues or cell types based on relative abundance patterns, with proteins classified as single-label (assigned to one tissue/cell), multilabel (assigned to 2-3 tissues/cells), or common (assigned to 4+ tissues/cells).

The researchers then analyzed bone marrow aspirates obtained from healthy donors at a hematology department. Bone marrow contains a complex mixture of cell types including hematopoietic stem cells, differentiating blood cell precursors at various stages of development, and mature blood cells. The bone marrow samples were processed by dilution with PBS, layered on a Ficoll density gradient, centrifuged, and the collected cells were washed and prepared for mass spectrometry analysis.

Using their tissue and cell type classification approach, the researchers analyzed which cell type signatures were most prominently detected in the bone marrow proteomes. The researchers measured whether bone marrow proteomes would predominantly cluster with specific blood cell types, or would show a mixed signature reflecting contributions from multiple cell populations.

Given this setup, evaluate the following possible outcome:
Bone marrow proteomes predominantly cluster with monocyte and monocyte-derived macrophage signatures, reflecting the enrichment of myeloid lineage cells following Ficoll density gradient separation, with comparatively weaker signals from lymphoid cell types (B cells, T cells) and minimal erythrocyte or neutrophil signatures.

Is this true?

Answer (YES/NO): NO